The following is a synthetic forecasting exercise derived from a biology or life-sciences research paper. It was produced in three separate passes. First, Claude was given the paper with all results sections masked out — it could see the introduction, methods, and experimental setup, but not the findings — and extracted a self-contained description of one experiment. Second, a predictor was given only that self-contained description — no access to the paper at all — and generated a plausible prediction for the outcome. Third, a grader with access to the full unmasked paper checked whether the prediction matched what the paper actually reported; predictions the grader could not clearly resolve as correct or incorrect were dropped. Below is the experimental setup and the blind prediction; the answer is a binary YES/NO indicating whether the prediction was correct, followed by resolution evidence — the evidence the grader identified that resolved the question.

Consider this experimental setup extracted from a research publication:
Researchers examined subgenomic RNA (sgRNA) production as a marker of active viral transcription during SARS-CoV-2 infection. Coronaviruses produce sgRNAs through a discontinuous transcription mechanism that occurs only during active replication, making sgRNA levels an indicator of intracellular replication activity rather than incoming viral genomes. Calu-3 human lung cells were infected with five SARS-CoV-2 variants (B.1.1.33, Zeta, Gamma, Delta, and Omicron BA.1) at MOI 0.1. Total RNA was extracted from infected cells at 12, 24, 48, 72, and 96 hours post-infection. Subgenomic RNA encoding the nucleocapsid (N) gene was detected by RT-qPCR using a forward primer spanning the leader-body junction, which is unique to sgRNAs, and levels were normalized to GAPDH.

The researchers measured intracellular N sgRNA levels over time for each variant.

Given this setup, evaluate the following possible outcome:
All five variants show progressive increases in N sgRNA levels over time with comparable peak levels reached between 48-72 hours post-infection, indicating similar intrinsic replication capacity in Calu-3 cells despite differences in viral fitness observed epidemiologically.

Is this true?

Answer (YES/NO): NO